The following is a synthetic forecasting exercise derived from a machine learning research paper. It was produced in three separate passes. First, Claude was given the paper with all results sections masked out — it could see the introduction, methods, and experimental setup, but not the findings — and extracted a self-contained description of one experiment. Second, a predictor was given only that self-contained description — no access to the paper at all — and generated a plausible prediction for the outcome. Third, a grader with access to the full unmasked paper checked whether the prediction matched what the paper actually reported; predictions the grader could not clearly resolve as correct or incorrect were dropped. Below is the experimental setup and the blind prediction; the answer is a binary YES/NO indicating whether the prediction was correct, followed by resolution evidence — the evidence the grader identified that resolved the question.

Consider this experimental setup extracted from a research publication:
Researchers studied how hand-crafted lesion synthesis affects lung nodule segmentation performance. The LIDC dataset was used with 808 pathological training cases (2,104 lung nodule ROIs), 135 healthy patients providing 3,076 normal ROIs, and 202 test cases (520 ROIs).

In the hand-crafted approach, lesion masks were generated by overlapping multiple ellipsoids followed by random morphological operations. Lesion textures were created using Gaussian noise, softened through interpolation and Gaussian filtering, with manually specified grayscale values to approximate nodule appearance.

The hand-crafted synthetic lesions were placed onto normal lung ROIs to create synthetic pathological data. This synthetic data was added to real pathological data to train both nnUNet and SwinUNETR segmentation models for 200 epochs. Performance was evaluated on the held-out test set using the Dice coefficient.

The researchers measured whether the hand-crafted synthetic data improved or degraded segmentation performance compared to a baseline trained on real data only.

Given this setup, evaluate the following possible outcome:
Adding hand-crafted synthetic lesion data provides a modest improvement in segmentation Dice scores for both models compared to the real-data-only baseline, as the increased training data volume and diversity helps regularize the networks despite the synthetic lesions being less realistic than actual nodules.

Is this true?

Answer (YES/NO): NO